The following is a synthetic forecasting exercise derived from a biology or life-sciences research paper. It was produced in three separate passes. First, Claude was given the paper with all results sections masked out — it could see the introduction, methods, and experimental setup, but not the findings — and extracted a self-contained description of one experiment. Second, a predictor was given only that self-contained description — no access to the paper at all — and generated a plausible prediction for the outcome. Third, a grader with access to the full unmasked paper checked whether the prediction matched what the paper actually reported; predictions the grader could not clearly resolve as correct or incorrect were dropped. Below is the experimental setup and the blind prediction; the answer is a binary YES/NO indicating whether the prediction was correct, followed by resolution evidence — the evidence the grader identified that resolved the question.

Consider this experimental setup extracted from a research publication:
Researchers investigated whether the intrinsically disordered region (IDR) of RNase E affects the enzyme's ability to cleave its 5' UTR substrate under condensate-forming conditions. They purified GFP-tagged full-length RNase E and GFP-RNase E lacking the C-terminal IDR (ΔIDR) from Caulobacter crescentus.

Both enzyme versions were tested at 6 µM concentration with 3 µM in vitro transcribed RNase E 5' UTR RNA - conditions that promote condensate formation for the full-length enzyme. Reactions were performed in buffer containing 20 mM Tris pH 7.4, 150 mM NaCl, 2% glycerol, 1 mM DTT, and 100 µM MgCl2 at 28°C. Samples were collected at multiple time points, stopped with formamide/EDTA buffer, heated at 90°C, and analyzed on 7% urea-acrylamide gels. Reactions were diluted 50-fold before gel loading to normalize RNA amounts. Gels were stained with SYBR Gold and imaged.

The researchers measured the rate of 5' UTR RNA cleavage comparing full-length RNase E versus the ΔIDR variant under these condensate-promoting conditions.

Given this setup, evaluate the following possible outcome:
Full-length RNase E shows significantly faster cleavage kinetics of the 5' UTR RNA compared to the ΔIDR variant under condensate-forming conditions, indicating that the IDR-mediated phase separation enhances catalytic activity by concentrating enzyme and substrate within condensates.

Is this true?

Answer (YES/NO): YES